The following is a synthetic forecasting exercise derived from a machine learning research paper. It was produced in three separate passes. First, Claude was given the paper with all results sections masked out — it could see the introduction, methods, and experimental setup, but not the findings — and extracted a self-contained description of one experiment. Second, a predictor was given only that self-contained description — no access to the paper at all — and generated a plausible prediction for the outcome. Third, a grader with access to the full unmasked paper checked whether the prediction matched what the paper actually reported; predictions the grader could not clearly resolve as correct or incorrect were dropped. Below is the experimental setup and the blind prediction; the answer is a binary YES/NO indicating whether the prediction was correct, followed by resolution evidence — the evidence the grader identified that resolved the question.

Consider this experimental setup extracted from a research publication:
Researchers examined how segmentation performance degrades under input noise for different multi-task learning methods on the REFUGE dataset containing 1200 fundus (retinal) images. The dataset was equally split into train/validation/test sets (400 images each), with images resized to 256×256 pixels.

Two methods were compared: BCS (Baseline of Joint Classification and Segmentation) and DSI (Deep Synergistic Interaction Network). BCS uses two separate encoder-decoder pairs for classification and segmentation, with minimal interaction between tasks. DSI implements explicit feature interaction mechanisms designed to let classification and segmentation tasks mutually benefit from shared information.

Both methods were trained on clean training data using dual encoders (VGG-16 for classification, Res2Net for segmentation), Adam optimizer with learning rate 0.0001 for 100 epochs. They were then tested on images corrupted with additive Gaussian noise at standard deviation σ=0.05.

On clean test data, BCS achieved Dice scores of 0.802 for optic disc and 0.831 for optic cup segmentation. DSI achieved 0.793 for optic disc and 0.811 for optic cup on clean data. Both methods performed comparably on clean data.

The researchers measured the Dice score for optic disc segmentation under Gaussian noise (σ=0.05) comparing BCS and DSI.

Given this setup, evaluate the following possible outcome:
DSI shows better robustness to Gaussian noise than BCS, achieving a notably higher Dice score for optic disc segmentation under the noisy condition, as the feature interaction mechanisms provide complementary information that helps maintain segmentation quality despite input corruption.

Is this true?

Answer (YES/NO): NO